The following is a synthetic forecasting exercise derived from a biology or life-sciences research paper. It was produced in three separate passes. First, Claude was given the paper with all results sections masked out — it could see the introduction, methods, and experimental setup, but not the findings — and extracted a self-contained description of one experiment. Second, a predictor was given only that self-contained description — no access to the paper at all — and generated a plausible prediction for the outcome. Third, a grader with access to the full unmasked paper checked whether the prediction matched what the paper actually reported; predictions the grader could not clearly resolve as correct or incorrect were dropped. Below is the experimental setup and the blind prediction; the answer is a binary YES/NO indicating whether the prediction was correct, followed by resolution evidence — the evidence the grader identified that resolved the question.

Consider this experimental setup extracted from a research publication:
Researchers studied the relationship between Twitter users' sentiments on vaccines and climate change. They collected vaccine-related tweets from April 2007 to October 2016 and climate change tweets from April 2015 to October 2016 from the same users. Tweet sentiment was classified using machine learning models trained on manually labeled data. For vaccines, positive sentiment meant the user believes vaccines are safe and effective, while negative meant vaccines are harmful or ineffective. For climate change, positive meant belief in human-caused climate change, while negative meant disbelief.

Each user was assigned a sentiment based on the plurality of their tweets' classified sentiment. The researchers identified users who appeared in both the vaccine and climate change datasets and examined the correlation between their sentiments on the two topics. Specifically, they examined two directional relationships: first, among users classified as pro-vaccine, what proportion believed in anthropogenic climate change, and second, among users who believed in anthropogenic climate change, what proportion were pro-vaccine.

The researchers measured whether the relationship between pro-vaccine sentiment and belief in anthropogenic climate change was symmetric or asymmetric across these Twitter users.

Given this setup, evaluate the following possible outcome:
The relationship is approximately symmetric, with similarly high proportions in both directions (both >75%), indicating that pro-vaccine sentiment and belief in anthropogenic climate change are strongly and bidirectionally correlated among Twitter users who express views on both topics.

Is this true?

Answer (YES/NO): NO